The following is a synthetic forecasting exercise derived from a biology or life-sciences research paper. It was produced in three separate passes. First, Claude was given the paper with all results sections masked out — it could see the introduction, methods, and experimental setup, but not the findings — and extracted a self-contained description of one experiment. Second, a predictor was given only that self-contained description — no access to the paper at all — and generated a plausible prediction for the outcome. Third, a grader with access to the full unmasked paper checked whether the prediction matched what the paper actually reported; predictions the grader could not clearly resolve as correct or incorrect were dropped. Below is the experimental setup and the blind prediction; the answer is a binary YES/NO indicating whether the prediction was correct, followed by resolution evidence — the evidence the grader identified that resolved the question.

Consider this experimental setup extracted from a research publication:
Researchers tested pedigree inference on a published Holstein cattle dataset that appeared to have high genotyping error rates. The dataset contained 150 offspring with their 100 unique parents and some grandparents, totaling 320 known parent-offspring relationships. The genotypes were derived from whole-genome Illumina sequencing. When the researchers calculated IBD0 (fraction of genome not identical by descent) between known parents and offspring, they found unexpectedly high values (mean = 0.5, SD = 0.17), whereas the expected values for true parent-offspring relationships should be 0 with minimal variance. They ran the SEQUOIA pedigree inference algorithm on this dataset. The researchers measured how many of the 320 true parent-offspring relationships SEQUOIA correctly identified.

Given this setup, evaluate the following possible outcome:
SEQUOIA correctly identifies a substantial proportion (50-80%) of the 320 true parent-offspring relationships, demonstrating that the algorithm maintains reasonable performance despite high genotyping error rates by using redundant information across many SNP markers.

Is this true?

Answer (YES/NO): NO